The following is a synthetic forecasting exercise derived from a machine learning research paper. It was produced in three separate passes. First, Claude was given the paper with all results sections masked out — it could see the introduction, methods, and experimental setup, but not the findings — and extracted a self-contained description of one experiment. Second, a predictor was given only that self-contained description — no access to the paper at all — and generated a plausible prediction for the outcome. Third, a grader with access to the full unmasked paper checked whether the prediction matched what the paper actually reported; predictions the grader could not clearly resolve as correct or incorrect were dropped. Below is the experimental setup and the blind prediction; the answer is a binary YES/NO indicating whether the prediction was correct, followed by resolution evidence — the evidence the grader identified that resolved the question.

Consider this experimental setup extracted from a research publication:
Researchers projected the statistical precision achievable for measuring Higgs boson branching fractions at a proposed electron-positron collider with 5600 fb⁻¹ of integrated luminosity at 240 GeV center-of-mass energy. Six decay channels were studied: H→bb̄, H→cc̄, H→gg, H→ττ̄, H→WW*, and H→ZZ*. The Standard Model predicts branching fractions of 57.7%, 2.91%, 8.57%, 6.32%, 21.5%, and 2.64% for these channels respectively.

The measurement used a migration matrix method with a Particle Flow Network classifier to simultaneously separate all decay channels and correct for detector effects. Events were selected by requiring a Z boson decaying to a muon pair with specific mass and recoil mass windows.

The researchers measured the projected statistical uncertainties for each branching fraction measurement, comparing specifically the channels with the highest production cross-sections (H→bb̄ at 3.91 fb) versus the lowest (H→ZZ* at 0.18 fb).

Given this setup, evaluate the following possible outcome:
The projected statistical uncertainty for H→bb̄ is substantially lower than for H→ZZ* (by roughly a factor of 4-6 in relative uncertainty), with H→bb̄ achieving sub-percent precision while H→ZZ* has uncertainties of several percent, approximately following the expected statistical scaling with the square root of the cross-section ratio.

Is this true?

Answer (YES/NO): NO